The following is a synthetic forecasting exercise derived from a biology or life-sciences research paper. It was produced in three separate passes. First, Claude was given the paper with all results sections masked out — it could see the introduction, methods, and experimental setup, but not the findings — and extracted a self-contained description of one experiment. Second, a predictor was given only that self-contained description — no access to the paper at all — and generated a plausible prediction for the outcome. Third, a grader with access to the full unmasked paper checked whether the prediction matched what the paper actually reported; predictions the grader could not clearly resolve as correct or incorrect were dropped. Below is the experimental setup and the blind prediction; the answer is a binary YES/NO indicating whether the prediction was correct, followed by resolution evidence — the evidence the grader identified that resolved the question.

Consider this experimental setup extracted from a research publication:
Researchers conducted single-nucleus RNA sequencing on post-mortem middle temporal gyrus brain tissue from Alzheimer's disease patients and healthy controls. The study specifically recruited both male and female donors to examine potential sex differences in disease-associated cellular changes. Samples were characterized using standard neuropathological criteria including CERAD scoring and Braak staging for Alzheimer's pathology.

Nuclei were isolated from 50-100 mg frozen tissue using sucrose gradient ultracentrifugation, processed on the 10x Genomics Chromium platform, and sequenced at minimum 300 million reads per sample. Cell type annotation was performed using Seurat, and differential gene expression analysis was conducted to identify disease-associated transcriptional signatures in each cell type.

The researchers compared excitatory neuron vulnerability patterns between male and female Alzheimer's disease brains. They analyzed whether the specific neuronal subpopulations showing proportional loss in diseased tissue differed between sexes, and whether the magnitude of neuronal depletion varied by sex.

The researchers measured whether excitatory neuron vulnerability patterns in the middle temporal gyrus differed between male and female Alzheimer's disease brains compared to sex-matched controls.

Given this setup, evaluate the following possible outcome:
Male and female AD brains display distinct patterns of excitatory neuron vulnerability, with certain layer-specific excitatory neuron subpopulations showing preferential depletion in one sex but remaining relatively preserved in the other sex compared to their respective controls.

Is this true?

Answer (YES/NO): NO